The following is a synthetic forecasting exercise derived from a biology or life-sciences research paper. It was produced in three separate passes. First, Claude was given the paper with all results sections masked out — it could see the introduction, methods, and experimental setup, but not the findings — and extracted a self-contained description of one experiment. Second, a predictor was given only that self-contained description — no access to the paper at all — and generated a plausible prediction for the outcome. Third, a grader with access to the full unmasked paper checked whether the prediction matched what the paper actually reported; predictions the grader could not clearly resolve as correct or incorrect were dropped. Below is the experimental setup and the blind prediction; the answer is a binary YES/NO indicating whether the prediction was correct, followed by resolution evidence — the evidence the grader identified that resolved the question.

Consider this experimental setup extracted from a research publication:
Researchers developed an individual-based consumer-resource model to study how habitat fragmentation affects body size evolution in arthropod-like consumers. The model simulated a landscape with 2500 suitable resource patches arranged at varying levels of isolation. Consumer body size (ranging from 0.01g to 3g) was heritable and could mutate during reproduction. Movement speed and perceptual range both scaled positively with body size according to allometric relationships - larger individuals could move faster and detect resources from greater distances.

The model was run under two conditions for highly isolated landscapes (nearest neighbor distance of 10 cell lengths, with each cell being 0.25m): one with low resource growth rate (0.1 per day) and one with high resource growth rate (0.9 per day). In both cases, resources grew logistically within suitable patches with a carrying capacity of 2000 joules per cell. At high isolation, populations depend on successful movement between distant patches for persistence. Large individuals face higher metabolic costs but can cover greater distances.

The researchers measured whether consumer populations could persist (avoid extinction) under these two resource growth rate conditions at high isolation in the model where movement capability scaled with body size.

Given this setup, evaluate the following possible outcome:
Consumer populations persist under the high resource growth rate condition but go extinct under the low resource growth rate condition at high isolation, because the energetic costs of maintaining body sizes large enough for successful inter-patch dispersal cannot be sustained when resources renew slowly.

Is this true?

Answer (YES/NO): YES